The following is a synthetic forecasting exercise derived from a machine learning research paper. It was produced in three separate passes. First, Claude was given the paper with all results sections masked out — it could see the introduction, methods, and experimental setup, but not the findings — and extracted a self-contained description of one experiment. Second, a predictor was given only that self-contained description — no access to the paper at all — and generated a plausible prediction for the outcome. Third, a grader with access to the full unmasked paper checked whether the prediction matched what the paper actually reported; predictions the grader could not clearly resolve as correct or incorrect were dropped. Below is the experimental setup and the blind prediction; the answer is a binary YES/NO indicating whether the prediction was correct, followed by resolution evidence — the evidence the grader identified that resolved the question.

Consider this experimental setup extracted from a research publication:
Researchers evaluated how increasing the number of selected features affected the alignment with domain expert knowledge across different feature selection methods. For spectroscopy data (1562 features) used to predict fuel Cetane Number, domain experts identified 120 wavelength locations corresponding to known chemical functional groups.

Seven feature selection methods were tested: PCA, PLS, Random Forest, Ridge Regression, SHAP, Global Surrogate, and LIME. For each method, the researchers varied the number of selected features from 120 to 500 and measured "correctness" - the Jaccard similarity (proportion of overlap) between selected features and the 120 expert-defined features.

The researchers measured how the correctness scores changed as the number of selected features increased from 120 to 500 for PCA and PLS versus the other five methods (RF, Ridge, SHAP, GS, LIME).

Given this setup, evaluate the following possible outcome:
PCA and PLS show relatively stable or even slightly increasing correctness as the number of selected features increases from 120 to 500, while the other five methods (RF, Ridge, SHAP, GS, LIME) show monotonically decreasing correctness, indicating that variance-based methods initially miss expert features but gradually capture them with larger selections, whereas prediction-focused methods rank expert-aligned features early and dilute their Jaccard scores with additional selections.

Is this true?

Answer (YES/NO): NO